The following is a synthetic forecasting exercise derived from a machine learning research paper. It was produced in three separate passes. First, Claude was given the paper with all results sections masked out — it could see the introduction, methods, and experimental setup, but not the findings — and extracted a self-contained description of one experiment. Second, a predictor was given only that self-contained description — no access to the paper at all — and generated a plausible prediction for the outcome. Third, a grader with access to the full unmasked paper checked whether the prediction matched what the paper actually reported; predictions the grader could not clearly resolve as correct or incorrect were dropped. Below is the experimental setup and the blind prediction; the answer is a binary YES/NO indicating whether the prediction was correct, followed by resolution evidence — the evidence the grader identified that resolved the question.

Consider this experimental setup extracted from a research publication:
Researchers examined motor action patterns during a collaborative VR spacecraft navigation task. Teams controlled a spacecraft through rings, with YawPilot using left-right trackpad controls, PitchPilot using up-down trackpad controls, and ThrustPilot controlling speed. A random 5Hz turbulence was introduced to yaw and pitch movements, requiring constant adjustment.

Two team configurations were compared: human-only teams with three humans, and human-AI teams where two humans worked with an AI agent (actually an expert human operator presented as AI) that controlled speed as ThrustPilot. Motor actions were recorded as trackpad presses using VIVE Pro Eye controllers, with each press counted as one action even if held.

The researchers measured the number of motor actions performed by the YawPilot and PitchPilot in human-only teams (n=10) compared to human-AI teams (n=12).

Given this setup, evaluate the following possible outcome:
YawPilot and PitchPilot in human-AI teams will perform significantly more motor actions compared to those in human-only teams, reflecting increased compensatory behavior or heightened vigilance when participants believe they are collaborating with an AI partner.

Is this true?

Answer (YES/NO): YES